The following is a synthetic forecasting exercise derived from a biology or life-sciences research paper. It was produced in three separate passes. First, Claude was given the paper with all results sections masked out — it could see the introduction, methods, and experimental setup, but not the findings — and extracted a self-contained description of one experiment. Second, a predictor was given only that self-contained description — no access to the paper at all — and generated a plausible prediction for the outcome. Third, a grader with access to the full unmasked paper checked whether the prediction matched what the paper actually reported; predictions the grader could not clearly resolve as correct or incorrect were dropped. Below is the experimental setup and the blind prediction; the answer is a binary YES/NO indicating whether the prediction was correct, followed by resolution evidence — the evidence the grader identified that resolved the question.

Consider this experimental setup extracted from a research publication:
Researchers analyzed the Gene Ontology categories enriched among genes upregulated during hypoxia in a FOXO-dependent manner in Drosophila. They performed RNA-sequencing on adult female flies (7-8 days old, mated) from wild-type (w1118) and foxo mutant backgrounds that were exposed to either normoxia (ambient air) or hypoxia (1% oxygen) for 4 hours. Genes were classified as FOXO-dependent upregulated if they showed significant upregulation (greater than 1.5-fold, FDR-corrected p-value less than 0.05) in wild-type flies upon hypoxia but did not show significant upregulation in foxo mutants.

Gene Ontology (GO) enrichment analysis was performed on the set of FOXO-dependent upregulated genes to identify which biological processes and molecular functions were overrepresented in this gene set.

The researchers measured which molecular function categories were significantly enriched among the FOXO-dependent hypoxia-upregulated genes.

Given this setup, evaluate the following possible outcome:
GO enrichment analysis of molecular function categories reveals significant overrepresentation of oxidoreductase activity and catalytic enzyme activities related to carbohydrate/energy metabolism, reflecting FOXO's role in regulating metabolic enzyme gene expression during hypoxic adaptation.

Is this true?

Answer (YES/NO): NO